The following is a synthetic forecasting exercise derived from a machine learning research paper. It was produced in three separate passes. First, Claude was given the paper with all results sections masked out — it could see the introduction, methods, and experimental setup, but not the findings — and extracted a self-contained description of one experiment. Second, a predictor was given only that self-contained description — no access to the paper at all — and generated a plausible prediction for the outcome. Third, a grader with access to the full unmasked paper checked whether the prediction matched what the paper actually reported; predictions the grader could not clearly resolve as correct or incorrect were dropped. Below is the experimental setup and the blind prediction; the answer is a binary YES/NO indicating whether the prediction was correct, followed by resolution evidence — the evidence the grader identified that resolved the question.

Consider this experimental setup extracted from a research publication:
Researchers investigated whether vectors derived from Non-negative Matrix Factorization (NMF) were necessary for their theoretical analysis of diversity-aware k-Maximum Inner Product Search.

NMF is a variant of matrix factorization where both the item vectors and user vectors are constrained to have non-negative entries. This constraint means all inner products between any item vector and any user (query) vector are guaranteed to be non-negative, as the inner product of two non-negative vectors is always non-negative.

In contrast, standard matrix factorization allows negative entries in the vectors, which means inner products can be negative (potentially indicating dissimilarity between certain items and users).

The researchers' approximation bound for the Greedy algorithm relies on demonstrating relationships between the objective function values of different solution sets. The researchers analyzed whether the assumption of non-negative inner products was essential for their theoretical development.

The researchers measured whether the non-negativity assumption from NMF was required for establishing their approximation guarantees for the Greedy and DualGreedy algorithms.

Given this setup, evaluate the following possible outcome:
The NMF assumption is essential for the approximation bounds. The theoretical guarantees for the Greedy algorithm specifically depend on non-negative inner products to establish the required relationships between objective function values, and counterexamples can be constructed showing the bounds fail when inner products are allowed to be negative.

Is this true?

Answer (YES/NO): NO